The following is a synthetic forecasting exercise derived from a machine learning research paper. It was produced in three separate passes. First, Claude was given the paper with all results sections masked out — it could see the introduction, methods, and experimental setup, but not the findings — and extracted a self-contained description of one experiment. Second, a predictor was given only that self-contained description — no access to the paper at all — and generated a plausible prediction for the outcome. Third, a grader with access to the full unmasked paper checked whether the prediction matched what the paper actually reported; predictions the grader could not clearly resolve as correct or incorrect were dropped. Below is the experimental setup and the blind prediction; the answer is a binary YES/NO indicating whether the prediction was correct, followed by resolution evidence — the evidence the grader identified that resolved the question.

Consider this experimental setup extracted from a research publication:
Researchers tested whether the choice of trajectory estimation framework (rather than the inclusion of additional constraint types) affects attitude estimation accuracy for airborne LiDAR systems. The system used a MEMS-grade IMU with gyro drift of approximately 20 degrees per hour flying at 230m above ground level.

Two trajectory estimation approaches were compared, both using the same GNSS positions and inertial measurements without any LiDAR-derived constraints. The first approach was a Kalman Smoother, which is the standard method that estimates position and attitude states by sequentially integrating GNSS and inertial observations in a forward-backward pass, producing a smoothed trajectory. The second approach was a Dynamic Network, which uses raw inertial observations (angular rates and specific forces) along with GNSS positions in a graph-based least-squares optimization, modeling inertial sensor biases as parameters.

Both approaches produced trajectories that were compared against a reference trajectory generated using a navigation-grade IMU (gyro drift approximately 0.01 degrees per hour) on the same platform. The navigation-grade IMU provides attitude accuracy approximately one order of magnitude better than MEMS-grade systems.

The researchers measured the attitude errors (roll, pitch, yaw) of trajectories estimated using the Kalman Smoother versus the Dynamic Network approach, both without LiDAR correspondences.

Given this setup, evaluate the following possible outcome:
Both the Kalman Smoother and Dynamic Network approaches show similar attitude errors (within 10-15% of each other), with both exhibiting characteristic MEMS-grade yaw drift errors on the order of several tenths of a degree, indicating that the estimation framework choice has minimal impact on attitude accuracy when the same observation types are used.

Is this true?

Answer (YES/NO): NO